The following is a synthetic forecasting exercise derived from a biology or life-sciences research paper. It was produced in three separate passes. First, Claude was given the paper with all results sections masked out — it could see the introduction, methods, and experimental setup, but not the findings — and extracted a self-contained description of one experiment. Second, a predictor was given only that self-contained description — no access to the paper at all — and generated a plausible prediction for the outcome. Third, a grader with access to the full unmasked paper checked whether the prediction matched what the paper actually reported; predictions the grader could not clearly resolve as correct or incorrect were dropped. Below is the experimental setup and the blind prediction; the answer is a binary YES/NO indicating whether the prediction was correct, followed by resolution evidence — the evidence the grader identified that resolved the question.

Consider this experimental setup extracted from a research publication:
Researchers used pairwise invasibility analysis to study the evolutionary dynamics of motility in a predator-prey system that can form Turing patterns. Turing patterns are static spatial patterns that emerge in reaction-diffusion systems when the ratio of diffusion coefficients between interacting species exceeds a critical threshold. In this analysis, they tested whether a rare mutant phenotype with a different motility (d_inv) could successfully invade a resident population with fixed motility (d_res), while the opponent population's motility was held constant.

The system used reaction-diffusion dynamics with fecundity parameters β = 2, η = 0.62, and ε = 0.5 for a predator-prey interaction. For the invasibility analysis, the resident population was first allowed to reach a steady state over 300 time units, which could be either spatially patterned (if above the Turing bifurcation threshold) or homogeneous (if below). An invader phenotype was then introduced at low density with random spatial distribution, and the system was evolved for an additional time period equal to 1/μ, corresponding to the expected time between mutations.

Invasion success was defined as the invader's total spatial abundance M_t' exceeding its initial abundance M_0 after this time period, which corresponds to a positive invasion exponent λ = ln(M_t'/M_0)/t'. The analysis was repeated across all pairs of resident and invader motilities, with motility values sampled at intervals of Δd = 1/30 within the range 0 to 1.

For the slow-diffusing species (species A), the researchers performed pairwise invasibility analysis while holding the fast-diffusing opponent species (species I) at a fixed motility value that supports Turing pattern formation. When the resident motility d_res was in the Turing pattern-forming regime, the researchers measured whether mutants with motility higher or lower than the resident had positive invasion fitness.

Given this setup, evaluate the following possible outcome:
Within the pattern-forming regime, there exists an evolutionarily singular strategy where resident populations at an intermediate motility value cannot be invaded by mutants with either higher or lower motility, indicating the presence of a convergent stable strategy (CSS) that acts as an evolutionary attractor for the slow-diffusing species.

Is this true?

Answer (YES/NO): NO